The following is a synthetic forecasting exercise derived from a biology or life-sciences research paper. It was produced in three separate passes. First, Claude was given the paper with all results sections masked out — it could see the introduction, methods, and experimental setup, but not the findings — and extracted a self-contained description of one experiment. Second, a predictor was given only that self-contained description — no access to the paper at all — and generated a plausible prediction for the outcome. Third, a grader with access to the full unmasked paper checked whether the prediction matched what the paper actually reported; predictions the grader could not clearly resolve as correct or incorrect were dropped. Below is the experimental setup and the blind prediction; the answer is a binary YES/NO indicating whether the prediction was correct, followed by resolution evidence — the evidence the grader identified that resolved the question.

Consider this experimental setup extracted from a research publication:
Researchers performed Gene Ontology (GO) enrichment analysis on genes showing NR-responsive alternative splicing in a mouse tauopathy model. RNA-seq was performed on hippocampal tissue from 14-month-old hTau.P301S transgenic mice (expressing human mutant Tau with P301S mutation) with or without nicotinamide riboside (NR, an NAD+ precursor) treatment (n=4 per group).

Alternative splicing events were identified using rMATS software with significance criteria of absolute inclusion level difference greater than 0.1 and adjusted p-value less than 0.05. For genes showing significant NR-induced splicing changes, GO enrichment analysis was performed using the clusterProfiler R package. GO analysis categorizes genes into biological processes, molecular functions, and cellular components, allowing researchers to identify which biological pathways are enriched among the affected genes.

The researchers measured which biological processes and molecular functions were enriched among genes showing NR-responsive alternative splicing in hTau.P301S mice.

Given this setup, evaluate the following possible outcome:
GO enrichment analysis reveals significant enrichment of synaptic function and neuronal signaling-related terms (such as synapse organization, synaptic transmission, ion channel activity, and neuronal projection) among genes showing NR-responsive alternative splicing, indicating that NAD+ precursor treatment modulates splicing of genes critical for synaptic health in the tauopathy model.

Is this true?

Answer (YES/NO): NO